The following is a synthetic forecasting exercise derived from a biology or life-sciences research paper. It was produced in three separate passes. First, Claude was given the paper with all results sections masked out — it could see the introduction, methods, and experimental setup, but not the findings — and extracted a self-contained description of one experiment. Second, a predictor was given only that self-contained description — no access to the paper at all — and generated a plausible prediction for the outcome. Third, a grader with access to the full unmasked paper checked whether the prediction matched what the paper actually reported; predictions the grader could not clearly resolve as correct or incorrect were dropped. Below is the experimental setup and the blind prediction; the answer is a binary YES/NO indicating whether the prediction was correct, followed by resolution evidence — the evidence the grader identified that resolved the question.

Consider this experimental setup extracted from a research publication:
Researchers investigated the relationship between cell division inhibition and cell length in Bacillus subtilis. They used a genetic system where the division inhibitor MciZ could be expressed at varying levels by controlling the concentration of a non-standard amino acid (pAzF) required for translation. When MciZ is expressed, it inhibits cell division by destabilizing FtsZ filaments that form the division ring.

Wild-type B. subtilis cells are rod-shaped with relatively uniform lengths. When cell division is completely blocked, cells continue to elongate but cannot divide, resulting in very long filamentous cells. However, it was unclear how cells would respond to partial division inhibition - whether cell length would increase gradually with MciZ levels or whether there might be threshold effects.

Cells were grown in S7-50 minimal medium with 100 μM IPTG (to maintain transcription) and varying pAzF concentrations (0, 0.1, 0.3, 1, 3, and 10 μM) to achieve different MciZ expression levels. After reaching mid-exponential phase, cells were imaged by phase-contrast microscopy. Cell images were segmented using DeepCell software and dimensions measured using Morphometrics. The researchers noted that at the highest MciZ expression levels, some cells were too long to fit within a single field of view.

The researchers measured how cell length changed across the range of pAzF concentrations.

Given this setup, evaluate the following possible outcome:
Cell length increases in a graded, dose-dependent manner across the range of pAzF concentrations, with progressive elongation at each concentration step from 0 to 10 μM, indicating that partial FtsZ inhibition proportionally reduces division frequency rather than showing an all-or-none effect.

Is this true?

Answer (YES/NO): NO